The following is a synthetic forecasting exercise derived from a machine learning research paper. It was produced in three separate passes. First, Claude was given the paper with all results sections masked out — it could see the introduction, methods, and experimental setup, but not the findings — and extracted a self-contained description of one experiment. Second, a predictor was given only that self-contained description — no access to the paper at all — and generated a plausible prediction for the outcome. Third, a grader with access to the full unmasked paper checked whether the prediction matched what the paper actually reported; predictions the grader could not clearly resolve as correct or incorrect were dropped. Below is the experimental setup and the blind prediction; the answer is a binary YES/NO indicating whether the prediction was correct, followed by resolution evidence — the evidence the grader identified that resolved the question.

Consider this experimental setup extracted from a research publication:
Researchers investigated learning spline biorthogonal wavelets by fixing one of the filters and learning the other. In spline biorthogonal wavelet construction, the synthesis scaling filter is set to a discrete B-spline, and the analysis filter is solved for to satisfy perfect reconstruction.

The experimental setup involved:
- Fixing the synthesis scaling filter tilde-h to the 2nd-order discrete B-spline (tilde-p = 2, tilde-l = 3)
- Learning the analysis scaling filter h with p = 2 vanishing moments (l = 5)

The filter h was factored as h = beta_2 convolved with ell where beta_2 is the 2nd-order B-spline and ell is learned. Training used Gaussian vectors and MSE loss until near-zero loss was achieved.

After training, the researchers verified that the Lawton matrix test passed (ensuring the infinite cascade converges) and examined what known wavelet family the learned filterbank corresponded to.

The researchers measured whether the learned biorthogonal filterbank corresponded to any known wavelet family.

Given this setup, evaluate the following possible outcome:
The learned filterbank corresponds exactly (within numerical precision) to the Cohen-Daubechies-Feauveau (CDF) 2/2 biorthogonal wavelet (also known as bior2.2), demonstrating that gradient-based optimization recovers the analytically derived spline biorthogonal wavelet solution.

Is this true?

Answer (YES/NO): NO